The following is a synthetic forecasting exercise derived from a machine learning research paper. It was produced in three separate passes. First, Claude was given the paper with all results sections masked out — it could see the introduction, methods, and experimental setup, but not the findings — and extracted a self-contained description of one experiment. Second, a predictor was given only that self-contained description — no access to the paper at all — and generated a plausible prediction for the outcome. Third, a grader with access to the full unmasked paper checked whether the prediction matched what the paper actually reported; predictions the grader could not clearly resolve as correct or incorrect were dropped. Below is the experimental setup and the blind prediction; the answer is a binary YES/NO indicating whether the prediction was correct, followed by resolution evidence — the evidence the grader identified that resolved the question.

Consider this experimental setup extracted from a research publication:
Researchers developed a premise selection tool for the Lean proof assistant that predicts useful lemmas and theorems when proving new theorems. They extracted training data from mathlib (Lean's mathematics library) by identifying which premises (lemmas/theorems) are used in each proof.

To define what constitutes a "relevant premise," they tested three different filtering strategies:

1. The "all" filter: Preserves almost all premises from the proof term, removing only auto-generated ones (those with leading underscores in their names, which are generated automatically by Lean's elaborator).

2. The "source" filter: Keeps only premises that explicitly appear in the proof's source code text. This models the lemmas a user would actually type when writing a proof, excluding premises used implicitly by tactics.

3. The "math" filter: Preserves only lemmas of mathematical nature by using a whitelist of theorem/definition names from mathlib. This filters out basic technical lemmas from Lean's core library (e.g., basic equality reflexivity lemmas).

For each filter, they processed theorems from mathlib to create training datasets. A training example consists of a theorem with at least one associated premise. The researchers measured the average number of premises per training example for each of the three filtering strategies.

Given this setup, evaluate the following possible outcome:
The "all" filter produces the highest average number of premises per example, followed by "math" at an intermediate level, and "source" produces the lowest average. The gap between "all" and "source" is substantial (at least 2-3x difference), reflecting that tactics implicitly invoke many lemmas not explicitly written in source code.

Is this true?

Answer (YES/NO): NO